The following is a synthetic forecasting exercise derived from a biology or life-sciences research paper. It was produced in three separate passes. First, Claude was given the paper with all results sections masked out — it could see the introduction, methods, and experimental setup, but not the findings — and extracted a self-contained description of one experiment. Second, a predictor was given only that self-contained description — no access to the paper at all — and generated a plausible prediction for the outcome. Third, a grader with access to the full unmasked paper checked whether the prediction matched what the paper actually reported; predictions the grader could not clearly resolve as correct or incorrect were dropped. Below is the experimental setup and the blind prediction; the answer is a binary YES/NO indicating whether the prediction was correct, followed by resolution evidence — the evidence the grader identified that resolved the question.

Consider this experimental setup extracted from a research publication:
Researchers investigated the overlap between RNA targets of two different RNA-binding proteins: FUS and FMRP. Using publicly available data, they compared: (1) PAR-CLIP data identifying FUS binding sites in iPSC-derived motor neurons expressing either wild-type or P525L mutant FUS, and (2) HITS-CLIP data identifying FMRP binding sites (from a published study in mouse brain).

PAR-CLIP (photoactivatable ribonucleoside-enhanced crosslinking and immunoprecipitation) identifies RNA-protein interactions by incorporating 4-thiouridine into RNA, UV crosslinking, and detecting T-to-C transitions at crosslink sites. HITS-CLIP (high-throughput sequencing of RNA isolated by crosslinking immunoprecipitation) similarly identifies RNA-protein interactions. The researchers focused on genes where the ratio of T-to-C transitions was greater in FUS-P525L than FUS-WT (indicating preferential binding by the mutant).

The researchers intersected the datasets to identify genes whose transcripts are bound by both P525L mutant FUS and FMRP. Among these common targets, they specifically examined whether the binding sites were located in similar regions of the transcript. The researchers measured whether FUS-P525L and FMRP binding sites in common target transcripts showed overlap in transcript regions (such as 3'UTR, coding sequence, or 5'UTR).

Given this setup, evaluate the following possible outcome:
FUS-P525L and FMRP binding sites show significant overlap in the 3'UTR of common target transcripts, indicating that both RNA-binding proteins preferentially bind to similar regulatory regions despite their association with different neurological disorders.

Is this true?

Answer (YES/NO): YES